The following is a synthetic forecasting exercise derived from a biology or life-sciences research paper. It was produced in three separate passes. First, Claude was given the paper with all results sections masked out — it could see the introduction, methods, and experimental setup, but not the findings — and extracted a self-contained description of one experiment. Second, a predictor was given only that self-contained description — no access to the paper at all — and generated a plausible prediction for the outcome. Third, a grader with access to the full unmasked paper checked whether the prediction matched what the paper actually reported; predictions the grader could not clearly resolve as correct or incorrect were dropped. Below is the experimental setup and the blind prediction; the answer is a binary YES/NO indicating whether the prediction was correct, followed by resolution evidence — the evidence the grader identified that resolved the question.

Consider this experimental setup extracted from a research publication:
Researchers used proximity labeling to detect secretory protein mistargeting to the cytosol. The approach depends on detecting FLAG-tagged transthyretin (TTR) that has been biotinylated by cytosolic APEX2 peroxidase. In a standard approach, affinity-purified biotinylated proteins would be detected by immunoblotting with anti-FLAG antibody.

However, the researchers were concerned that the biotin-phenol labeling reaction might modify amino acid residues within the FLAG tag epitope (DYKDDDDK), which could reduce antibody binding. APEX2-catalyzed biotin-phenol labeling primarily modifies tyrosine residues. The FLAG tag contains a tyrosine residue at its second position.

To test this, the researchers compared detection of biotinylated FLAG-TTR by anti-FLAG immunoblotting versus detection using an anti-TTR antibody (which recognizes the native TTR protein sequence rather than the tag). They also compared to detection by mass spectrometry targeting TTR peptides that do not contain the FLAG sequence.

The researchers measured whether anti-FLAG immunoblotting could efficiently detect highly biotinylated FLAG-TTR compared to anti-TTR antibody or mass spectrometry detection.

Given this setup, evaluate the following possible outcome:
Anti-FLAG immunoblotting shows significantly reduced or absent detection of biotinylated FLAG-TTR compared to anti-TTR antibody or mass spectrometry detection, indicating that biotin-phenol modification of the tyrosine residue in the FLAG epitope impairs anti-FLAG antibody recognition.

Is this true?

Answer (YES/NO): YES